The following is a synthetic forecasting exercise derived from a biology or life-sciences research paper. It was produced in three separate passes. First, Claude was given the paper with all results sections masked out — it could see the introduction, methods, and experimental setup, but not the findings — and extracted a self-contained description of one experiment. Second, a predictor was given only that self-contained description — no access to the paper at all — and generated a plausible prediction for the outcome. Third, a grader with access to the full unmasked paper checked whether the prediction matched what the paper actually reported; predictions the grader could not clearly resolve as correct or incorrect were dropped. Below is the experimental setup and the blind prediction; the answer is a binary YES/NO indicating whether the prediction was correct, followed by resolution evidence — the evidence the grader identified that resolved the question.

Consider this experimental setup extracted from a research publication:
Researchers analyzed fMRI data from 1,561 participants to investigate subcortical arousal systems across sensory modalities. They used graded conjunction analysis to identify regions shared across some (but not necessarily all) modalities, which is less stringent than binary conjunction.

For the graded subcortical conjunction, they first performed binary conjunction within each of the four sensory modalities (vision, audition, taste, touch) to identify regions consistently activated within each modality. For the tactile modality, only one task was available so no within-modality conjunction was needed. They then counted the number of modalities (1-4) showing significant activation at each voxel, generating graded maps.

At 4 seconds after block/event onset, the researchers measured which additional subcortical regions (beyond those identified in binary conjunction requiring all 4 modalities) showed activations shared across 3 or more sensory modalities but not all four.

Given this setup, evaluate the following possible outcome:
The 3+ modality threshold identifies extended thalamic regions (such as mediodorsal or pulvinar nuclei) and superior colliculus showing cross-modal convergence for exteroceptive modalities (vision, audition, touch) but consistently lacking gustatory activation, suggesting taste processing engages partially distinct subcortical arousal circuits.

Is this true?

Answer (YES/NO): NO